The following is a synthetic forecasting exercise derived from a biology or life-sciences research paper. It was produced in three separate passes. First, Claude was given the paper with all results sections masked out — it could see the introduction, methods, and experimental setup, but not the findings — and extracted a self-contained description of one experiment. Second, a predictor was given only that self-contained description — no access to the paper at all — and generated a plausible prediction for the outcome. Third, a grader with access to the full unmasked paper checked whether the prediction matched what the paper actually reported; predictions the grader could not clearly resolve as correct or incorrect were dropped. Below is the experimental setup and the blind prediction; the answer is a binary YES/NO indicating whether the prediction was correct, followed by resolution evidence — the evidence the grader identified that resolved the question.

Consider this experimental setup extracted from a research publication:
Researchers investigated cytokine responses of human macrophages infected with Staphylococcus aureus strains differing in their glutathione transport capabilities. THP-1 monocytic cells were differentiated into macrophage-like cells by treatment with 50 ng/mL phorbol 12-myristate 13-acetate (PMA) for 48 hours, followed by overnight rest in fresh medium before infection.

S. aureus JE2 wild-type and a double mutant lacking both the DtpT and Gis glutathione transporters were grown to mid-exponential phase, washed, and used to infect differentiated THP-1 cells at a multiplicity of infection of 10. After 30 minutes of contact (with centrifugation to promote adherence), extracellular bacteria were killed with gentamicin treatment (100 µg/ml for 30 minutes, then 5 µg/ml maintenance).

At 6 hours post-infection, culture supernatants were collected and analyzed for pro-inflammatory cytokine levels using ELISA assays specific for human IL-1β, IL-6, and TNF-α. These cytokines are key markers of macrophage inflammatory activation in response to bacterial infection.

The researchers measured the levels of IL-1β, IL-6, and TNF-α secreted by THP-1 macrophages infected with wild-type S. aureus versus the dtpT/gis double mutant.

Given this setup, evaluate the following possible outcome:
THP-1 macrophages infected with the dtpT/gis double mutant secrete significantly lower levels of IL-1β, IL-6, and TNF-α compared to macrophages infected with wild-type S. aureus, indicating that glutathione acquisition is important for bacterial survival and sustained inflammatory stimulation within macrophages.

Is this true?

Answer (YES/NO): NO